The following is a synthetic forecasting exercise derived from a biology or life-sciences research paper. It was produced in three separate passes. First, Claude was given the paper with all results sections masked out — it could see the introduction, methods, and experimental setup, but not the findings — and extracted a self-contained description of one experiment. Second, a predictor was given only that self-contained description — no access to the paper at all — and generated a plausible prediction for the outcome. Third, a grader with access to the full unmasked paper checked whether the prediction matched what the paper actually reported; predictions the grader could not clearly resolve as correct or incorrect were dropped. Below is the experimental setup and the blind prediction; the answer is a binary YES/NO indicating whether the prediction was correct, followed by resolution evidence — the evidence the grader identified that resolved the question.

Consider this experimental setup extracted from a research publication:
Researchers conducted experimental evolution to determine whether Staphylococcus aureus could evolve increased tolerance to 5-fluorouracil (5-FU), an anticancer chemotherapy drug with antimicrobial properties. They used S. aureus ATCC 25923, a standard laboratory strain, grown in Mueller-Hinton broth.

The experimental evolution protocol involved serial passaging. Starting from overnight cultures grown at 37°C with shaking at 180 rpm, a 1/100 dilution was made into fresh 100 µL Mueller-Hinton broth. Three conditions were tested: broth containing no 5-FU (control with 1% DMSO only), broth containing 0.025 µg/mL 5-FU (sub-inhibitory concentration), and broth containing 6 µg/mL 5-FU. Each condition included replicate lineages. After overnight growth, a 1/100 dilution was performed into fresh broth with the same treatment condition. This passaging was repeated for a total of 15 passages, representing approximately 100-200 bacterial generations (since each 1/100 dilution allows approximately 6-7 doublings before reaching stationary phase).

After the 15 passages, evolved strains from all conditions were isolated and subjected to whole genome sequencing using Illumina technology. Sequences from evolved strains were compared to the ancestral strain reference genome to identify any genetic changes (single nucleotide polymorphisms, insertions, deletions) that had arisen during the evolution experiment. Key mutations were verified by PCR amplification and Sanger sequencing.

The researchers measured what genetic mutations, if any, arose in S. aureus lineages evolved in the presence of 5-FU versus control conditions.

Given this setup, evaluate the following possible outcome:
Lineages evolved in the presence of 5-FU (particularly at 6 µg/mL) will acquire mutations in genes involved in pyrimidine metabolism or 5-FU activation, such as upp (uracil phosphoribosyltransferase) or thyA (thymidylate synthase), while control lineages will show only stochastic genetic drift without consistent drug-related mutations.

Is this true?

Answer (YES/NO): NO